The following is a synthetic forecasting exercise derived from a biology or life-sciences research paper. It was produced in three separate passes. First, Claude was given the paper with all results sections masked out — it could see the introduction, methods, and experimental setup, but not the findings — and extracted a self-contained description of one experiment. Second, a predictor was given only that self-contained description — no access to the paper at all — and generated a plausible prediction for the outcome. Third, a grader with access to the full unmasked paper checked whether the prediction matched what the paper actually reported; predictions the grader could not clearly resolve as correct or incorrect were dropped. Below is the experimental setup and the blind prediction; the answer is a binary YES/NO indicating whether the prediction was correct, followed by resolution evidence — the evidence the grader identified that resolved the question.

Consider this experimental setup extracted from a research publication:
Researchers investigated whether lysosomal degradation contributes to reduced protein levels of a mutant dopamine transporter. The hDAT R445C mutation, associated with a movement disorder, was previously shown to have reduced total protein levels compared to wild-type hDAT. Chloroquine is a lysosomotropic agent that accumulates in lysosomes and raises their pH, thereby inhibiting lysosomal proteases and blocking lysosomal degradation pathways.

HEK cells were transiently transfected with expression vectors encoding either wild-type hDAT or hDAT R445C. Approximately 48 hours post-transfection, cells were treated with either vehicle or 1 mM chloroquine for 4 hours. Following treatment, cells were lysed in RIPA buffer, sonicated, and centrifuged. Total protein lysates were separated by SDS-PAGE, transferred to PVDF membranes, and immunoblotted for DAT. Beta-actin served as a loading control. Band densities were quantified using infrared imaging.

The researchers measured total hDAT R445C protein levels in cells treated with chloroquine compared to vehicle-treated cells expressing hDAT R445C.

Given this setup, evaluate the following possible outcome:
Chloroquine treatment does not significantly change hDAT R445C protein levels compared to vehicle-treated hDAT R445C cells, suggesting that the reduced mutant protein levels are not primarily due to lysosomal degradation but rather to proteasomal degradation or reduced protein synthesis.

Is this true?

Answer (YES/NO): NO